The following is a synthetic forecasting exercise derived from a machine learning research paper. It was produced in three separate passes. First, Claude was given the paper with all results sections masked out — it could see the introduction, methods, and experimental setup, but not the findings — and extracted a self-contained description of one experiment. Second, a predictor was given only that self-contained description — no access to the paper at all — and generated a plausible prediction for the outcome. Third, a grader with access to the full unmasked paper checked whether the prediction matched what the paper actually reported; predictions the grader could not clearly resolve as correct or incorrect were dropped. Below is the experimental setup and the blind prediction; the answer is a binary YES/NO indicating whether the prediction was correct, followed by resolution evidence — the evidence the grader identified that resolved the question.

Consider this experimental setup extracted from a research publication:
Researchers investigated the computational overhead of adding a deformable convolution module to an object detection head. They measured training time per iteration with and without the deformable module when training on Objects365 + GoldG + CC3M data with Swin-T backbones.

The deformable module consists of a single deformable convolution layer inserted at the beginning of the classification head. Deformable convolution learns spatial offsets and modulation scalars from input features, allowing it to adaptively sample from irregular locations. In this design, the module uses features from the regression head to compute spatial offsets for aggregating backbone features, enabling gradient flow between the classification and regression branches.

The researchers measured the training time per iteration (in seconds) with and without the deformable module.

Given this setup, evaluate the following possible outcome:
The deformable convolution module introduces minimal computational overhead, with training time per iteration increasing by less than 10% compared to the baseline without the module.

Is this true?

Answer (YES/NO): NO